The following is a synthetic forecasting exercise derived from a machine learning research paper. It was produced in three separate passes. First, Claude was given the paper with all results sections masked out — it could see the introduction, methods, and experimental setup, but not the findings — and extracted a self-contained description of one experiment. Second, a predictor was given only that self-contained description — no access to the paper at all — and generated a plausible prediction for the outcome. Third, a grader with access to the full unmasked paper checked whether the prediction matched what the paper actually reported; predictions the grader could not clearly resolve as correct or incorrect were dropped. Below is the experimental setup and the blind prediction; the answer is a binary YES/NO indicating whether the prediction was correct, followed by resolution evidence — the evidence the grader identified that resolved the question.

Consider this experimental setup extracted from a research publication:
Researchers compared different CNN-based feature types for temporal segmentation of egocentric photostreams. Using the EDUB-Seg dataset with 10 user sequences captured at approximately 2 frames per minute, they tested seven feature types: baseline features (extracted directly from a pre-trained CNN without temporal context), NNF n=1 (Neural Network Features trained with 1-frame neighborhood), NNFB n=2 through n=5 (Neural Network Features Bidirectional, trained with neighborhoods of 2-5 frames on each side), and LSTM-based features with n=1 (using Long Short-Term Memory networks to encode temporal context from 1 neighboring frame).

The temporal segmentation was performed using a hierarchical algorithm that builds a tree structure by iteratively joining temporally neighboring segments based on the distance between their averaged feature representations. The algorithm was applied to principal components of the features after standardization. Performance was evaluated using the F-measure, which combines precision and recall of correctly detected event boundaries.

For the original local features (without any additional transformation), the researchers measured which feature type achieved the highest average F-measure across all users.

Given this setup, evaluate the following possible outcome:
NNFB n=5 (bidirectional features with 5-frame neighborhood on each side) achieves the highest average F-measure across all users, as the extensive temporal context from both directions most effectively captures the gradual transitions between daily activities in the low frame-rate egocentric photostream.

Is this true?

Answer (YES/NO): NO